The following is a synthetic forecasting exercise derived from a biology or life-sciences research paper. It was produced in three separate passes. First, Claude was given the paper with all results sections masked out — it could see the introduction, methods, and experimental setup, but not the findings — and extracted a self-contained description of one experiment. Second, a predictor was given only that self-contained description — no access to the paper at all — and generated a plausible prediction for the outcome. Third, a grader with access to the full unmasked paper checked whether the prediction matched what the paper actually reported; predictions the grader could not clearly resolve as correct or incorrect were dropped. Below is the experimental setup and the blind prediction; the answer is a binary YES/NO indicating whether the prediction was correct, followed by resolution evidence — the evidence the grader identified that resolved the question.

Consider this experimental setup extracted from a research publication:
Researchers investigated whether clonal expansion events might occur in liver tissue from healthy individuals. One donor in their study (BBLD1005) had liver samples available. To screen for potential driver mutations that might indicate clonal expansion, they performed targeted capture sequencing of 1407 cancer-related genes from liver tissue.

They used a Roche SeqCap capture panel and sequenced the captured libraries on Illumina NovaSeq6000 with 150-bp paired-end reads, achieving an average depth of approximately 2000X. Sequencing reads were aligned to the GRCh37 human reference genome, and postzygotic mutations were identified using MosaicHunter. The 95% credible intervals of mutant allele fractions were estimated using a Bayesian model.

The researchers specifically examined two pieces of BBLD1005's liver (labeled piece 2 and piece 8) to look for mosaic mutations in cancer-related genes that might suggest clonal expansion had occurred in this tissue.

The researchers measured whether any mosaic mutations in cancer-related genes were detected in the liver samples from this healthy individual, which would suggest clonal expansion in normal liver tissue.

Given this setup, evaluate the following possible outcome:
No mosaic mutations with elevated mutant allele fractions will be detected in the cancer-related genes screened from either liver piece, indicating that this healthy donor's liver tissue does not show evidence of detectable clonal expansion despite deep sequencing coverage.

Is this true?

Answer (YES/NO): NO